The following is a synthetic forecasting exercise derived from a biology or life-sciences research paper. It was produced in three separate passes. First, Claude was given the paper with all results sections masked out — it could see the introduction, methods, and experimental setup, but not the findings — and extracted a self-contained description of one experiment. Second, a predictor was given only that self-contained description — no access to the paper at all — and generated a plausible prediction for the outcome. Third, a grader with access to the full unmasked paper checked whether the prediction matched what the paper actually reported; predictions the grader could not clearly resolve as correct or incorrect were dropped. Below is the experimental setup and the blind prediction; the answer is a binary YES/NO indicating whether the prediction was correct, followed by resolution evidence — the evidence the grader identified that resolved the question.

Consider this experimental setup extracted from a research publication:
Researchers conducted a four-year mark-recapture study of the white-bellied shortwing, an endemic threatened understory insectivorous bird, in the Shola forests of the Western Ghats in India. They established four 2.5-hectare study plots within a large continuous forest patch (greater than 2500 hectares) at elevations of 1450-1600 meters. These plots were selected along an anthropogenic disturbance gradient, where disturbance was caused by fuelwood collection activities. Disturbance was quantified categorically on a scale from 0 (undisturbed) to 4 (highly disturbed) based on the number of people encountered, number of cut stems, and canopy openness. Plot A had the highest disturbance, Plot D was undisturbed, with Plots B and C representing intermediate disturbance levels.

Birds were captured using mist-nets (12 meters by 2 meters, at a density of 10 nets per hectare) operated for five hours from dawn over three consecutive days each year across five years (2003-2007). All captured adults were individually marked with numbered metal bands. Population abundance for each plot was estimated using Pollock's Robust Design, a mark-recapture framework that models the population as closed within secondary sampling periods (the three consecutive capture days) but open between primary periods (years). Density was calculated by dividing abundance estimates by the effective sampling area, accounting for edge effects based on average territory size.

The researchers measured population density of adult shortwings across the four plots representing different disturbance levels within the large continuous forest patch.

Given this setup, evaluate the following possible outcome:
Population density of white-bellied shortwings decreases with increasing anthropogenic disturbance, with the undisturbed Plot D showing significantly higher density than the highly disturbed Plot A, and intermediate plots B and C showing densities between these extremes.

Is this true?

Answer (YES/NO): NO